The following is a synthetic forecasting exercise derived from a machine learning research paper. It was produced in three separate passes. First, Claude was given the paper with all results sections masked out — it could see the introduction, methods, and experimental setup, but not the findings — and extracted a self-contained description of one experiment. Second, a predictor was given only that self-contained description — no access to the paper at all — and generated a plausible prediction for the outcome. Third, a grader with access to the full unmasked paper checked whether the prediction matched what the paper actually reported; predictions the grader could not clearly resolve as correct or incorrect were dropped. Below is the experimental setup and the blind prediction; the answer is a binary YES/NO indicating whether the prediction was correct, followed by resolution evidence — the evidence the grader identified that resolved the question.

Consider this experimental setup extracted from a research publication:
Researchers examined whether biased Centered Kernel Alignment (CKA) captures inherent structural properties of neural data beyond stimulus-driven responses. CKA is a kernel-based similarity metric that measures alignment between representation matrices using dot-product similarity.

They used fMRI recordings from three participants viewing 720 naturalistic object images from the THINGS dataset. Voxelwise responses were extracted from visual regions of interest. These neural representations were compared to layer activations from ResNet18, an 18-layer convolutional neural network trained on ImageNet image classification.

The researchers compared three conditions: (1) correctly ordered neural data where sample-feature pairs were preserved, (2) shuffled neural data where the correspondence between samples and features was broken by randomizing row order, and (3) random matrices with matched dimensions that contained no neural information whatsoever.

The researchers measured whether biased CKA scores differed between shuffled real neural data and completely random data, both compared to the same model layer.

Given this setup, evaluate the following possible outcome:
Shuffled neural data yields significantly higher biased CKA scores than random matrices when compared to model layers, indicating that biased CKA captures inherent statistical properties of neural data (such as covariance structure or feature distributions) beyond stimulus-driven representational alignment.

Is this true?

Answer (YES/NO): NO